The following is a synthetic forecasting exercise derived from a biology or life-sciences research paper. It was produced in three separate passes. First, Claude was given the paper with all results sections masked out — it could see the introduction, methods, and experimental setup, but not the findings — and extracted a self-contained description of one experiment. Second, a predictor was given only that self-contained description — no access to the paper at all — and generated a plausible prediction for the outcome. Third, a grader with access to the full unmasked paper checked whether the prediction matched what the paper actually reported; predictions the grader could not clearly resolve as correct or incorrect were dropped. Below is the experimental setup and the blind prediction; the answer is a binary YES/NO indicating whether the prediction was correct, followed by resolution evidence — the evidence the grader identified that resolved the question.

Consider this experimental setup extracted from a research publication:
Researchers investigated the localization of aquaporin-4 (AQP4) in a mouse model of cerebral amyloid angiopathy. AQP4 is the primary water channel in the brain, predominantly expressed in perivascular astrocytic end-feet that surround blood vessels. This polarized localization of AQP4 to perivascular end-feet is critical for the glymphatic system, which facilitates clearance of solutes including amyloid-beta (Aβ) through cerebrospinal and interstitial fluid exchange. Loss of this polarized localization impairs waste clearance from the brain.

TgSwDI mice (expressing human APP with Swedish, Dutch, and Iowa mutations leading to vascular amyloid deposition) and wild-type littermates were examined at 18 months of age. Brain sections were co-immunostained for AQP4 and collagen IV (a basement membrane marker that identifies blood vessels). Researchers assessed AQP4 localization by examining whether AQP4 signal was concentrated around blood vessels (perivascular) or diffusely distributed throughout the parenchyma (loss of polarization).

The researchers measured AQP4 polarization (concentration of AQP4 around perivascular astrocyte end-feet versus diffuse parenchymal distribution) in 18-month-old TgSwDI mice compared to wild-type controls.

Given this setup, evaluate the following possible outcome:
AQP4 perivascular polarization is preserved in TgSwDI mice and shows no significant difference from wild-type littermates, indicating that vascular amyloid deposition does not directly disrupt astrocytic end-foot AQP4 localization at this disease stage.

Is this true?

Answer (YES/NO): NO